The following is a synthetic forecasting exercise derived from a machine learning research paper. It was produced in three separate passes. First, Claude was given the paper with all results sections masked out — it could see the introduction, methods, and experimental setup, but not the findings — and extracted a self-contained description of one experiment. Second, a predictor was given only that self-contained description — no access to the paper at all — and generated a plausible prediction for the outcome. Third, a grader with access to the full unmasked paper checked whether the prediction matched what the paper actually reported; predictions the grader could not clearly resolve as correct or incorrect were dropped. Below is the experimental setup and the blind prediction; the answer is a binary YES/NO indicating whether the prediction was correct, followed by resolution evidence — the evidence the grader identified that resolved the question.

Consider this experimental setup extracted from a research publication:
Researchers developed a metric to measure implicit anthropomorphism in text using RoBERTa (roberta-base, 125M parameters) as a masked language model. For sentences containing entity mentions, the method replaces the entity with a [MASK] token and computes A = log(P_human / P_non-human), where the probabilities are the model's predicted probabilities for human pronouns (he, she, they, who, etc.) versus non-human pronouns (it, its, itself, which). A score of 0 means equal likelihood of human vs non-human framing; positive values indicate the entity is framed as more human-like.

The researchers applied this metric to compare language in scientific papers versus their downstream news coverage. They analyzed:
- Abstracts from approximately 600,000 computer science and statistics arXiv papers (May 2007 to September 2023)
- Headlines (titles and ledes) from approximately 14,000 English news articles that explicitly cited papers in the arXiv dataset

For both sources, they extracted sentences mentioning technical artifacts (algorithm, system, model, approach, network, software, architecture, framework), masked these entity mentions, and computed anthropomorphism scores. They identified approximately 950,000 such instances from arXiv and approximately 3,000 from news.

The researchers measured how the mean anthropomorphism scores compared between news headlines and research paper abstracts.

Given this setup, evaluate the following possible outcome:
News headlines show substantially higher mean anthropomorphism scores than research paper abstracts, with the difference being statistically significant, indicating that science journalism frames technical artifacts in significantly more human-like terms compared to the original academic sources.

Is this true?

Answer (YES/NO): YES